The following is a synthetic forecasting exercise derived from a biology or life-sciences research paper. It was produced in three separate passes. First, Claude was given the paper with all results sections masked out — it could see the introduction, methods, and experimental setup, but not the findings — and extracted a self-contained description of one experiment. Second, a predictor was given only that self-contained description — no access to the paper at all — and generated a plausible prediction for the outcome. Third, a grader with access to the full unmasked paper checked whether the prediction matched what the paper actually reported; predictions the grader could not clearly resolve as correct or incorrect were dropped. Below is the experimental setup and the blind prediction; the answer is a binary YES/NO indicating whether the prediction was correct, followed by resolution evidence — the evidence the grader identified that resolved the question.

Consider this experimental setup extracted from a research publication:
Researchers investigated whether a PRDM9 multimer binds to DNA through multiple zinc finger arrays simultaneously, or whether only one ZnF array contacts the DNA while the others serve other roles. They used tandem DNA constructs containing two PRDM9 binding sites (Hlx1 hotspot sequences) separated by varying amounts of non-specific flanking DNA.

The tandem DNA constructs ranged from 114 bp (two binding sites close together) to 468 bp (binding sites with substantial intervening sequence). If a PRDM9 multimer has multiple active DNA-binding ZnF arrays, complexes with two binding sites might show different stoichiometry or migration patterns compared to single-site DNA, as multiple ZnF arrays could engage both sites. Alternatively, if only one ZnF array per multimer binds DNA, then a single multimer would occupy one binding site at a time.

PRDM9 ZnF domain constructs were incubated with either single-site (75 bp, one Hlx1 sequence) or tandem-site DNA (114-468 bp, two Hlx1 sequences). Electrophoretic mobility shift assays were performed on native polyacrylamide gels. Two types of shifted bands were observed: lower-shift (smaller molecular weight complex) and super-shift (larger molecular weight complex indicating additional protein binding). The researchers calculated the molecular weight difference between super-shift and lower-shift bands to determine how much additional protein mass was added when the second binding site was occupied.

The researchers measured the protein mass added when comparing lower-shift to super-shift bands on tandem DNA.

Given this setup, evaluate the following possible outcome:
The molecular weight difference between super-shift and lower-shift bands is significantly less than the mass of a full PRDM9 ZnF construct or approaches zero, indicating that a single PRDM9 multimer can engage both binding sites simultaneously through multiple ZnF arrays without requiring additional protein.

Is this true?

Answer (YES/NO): NO